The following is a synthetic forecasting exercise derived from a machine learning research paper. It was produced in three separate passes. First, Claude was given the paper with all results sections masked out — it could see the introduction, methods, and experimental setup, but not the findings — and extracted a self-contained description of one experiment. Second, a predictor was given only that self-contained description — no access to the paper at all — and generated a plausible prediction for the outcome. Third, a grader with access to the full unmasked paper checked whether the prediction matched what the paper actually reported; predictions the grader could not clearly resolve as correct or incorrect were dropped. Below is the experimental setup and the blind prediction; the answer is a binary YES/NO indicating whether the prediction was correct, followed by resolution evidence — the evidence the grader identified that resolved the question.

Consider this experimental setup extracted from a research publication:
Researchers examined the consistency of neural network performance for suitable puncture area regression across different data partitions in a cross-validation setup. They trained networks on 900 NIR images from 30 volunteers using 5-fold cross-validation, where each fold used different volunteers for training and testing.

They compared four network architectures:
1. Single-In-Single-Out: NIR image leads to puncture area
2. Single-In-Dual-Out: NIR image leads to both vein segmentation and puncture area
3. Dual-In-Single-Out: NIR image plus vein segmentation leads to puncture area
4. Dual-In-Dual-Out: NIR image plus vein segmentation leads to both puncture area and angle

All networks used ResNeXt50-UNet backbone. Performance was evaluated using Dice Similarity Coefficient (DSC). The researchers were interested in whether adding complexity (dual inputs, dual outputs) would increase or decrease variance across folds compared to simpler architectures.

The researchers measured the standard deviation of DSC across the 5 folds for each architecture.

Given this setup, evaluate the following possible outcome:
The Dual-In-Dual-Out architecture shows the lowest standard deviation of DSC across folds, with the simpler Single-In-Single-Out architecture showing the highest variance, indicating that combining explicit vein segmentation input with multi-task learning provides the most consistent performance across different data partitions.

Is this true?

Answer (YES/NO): NO